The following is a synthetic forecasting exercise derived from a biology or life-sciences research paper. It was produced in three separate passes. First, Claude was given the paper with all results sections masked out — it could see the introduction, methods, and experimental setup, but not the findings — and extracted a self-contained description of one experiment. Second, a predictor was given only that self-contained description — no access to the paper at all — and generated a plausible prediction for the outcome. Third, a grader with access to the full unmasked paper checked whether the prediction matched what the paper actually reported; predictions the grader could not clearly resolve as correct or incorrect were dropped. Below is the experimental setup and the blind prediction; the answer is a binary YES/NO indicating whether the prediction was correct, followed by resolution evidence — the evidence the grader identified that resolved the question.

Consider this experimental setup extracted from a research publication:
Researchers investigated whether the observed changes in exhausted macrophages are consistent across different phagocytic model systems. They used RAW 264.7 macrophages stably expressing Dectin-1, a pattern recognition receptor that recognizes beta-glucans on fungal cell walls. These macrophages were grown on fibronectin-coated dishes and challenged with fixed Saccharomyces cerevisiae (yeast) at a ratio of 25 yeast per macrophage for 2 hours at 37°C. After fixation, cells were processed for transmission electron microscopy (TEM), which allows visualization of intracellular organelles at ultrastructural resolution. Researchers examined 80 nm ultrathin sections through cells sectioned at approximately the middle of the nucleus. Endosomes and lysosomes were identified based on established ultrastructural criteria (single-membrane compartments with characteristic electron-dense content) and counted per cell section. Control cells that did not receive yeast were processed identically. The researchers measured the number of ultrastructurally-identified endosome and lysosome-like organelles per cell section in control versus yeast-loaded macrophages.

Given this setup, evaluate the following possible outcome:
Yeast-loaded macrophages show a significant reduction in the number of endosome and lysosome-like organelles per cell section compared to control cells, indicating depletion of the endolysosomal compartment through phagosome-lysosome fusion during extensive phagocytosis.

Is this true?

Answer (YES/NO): YES